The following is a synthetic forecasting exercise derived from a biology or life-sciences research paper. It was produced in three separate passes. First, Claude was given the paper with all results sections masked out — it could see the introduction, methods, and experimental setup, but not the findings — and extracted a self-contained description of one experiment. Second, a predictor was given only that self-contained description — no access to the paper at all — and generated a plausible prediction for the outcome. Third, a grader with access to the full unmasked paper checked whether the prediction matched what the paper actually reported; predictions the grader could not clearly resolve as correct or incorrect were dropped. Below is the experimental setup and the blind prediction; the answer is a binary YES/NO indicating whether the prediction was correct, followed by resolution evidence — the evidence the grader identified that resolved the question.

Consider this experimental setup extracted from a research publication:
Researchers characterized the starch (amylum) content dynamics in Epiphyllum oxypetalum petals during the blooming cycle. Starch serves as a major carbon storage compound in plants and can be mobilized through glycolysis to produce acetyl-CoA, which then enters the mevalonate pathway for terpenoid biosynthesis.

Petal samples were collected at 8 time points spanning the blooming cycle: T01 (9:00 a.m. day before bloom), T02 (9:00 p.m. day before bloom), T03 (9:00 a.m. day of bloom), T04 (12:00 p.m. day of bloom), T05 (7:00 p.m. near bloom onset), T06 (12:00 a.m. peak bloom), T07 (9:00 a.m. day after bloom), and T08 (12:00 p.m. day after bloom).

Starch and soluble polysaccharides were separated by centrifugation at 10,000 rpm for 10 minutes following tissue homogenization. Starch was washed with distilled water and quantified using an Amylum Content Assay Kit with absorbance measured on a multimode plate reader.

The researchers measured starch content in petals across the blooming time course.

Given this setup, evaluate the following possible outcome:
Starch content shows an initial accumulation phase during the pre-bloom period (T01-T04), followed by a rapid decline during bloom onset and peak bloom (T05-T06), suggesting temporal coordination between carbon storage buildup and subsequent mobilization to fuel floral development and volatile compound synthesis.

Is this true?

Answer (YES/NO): NO